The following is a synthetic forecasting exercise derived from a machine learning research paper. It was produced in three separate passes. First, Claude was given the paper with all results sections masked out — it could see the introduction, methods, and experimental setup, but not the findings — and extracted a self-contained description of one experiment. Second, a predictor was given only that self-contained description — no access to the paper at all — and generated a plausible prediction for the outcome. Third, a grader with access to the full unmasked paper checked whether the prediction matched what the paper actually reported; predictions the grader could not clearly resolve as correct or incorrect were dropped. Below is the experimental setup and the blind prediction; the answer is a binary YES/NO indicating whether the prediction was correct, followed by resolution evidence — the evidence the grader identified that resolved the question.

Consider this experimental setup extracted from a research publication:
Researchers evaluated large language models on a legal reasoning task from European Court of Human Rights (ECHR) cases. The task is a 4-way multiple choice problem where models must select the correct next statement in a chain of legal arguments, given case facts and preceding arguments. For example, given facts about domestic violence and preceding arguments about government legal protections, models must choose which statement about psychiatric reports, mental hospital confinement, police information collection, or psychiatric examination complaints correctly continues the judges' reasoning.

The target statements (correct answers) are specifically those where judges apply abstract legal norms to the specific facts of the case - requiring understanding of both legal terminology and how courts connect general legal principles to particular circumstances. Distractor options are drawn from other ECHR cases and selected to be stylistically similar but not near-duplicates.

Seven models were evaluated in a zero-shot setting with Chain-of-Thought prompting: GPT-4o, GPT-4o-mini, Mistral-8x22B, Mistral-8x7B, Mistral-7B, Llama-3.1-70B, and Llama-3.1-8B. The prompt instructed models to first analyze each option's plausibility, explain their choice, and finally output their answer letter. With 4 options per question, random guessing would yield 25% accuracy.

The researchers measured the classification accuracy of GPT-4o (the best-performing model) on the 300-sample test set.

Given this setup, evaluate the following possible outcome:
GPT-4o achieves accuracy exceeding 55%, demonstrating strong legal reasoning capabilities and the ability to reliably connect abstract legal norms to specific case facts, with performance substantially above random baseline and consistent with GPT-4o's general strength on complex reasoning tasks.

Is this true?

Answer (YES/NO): YES